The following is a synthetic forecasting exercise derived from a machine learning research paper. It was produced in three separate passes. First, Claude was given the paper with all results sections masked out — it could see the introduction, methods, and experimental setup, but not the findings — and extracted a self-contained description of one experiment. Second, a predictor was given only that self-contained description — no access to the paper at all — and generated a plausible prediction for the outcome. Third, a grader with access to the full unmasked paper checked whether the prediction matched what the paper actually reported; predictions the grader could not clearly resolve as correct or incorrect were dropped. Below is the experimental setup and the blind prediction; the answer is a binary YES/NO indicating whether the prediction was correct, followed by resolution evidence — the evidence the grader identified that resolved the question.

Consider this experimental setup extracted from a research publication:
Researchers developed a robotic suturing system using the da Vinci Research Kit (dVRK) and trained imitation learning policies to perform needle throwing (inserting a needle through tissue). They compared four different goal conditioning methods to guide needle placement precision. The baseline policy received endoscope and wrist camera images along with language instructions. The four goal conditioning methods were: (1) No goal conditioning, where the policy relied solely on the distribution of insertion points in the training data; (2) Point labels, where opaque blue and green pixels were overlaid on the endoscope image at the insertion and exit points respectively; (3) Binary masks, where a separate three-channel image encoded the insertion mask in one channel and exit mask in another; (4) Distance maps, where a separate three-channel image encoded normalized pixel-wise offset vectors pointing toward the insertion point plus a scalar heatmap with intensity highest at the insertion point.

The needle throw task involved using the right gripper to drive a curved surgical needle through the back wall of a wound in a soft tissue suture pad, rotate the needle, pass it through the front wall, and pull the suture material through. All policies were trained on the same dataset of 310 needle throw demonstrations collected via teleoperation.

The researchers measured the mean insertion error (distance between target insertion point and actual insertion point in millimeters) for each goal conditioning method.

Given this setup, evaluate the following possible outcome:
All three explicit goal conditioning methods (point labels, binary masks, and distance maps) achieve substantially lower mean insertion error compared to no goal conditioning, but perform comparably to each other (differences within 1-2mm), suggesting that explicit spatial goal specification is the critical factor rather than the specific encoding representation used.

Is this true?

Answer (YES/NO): NO